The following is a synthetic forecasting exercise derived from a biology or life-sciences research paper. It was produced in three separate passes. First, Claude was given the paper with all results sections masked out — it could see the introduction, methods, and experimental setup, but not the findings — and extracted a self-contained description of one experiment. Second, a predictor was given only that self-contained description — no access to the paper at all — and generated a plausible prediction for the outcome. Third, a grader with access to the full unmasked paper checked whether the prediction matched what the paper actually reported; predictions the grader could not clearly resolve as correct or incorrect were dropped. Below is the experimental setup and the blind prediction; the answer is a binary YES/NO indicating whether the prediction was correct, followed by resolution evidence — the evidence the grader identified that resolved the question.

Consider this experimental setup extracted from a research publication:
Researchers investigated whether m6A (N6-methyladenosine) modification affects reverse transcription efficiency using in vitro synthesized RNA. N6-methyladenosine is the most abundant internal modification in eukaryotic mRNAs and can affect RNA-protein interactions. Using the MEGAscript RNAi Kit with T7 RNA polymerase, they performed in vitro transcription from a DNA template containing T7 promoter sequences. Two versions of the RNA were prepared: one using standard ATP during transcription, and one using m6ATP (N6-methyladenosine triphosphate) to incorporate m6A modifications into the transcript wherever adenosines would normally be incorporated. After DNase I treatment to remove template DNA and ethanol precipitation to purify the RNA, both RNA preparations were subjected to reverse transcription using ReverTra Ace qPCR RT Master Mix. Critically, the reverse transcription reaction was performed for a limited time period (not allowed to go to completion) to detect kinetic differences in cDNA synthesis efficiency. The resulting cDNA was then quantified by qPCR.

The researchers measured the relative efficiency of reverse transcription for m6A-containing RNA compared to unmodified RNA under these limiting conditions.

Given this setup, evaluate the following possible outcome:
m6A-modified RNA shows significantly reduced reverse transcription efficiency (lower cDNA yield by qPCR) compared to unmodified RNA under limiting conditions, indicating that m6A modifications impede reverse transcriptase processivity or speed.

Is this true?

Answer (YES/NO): YES